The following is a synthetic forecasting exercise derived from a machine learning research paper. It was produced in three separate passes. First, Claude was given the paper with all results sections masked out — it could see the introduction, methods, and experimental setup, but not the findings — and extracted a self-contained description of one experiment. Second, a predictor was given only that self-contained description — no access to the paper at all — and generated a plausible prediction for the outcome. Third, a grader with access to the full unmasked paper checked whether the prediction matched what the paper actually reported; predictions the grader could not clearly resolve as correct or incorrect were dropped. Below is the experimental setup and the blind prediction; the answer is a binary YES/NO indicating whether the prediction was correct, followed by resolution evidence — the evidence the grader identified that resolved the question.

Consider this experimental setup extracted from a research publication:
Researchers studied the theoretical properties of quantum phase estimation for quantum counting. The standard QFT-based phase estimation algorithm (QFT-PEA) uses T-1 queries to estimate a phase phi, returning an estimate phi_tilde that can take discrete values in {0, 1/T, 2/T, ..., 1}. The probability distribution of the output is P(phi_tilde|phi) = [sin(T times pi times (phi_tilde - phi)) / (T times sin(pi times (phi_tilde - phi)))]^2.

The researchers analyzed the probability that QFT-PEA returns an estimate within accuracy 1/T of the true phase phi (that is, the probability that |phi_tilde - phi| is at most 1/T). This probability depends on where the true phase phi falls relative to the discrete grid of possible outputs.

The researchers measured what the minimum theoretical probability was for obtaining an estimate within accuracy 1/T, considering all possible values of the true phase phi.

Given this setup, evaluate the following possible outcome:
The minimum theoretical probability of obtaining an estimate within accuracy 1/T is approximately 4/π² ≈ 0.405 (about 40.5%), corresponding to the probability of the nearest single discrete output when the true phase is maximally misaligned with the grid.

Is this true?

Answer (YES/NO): NO